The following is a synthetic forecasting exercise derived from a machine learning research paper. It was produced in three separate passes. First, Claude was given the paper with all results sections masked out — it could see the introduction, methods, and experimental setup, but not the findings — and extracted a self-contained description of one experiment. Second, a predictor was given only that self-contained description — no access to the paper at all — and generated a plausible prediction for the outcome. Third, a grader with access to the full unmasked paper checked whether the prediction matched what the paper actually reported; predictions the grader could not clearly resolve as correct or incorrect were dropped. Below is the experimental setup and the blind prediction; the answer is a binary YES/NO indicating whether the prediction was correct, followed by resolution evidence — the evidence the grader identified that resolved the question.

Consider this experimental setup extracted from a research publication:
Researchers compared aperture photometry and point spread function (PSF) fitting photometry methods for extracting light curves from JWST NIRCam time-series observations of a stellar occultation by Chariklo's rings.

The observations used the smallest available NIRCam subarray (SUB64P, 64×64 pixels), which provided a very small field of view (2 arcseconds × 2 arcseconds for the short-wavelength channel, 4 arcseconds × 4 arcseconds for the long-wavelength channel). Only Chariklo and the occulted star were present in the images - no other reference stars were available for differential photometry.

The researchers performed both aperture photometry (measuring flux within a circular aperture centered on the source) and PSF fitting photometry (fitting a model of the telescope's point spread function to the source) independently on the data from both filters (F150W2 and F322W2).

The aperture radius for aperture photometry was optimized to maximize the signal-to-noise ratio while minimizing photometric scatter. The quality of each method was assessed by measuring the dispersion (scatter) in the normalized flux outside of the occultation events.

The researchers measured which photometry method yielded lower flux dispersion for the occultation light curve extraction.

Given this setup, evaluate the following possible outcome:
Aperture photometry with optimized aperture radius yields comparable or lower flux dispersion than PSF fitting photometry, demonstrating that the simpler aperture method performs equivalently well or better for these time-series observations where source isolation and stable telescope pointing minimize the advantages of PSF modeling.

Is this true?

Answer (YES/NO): YES